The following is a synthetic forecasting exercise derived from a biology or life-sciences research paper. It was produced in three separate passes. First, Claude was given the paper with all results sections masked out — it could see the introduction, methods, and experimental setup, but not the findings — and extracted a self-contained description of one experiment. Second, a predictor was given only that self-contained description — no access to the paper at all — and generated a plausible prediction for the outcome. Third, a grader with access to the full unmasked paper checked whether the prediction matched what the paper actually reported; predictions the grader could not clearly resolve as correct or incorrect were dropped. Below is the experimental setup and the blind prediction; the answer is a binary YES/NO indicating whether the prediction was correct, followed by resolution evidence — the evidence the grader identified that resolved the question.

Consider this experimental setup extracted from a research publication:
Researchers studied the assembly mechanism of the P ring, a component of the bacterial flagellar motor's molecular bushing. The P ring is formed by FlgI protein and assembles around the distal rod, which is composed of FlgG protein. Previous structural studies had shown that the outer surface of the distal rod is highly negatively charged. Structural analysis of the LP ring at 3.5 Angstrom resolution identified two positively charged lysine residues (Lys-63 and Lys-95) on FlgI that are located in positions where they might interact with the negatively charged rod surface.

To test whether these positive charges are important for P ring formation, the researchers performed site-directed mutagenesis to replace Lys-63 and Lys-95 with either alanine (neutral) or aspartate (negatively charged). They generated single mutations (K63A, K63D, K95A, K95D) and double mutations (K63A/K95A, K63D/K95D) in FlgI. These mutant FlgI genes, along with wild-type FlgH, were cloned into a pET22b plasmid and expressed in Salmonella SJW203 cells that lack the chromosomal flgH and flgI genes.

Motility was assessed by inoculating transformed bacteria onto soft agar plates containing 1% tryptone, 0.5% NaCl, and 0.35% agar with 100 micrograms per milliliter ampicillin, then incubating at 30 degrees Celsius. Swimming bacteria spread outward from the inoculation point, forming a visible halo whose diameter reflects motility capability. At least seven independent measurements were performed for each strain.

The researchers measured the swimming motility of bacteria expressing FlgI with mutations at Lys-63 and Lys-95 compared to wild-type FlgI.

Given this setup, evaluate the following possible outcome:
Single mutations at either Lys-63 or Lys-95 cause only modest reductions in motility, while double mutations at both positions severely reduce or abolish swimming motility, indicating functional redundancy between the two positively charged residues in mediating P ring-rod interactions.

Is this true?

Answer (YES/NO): NO